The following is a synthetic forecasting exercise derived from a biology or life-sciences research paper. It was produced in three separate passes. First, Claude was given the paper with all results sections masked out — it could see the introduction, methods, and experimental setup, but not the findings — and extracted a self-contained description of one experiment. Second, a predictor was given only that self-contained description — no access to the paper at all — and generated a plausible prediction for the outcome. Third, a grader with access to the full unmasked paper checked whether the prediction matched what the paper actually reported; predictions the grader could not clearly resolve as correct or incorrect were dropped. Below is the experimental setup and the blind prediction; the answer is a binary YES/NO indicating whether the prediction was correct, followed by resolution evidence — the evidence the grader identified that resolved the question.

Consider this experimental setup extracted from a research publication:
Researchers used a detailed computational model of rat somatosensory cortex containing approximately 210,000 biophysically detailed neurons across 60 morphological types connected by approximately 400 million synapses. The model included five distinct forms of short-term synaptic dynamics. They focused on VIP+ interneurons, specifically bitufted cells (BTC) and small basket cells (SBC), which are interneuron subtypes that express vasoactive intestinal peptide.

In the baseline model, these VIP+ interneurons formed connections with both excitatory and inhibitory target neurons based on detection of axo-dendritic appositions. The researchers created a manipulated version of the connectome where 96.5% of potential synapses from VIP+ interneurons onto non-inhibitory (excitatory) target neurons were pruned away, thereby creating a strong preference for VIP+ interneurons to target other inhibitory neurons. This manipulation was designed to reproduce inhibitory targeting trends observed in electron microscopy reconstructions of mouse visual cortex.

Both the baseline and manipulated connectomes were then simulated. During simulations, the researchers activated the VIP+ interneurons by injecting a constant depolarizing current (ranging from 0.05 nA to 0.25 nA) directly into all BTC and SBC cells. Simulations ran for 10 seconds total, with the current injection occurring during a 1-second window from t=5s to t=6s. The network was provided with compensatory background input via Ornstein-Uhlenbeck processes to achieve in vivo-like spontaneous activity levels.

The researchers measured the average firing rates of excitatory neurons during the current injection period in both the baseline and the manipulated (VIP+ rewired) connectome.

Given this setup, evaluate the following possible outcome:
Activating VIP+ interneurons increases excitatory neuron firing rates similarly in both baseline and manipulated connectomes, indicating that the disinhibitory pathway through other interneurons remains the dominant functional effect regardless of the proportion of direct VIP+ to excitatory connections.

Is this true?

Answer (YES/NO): NO